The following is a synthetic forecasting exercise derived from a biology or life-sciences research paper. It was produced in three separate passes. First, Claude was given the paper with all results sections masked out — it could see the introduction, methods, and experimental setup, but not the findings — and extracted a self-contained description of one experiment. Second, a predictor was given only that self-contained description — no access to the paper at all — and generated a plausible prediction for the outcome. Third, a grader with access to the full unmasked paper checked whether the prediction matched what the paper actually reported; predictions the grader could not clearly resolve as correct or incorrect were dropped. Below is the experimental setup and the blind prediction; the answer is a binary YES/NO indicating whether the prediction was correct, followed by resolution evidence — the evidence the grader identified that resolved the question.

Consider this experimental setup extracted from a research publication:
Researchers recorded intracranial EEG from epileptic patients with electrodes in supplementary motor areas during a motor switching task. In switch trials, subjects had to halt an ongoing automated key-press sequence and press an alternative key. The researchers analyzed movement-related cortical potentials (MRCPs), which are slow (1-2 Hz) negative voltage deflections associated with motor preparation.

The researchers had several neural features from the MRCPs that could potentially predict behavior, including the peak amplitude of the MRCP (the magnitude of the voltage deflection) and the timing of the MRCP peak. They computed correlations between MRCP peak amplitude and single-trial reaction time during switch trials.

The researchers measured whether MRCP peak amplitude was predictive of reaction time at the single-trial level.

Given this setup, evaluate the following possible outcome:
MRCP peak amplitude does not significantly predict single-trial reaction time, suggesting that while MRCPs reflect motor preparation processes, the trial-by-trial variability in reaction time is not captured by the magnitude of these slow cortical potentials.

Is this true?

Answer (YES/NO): YES